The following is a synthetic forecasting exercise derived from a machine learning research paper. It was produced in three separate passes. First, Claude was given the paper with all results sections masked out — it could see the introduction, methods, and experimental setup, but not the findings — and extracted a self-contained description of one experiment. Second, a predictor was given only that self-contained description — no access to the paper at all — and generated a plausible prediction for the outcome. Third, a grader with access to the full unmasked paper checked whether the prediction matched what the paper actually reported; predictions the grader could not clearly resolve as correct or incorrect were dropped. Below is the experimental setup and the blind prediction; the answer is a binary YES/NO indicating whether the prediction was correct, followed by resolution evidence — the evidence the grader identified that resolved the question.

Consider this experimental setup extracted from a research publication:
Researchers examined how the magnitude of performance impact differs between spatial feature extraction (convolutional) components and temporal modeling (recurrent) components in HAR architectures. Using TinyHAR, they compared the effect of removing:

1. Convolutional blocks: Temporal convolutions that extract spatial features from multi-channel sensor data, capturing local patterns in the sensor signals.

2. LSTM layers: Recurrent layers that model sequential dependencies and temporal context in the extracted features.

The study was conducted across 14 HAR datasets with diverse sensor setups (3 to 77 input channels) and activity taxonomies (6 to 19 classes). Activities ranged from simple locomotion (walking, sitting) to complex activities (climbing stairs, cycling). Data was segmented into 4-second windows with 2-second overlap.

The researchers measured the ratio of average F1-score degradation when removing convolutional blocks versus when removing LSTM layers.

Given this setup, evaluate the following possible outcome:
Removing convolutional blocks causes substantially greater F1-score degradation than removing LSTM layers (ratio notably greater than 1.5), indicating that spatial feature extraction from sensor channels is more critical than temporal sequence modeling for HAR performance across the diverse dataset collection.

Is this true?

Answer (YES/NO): YES